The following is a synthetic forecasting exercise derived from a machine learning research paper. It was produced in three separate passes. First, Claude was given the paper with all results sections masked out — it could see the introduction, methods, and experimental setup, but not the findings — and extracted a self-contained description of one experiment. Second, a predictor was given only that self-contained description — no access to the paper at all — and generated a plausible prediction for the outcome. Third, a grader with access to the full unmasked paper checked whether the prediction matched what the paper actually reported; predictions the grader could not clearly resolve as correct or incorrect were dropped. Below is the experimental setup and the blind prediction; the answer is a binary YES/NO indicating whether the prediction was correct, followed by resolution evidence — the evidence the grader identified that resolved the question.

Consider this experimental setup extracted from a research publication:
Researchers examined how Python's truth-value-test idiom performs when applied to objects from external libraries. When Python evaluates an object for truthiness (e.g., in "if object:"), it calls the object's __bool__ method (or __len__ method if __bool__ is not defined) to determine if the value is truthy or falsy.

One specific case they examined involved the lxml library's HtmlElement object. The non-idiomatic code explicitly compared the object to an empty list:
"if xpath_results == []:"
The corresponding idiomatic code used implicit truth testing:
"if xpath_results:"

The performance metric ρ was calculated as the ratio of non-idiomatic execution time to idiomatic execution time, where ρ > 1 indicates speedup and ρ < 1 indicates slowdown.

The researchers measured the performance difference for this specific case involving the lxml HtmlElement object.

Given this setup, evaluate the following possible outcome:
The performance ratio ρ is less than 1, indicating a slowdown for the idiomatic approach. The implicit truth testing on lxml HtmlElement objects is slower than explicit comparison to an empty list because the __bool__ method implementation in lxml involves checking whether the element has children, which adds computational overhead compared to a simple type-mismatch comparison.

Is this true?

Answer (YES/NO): YES